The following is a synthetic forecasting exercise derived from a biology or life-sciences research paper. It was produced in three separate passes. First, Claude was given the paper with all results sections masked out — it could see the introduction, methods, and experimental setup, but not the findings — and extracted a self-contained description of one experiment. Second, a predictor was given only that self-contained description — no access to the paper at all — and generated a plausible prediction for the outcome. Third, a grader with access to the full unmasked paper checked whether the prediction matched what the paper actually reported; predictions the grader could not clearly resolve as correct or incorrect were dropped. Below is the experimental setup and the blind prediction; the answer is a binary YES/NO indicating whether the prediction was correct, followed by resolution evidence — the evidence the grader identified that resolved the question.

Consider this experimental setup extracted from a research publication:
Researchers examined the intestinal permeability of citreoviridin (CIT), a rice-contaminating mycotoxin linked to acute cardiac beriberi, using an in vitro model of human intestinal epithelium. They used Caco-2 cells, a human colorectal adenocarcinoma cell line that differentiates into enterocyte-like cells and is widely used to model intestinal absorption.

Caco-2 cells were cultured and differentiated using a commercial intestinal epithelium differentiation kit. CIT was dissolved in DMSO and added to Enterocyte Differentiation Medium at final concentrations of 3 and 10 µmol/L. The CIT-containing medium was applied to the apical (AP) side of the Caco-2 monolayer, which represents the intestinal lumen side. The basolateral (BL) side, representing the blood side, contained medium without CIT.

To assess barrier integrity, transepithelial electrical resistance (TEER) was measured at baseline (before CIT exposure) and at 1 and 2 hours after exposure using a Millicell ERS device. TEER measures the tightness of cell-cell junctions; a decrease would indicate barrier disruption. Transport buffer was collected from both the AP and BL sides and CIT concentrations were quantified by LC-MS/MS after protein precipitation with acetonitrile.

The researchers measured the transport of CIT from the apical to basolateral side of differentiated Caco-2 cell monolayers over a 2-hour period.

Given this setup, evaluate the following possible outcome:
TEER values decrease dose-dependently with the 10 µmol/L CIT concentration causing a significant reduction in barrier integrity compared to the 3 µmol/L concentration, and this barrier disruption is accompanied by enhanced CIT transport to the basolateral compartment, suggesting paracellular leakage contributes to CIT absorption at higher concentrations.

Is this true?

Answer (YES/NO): NO